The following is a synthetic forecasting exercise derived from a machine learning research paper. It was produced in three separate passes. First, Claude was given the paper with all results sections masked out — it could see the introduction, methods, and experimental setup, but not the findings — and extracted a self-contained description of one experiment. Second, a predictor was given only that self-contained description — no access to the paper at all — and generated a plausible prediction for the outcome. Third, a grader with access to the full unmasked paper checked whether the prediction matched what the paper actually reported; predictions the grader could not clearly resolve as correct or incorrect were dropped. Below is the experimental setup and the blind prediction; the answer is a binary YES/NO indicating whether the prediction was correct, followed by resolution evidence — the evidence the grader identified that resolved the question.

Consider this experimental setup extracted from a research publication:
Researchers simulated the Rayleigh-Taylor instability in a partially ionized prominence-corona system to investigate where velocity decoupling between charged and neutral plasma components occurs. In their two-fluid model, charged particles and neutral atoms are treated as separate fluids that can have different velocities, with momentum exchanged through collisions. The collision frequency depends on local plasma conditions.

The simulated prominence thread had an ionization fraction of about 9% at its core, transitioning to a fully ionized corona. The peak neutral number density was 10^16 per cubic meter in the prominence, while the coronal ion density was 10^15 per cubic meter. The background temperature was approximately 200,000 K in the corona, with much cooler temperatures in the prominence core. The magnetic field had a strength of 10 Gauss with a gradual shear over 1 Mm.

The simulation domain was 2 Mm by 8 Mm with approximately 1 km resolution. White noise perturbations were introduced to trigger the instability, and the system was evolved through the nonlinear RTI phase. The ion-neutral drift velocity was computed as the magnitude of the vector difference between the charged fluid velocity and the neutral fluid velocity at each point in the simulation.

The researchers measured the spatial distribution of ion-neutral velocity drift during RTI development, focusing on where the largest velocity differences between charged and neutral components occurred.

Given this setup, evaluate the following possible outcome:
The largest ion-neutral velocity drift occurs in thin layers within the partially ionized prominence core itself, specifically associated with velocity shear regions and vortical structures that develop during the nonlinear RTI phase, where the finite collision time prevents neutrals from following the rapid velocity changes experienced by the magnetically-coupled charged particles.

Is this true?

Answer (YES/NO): NO